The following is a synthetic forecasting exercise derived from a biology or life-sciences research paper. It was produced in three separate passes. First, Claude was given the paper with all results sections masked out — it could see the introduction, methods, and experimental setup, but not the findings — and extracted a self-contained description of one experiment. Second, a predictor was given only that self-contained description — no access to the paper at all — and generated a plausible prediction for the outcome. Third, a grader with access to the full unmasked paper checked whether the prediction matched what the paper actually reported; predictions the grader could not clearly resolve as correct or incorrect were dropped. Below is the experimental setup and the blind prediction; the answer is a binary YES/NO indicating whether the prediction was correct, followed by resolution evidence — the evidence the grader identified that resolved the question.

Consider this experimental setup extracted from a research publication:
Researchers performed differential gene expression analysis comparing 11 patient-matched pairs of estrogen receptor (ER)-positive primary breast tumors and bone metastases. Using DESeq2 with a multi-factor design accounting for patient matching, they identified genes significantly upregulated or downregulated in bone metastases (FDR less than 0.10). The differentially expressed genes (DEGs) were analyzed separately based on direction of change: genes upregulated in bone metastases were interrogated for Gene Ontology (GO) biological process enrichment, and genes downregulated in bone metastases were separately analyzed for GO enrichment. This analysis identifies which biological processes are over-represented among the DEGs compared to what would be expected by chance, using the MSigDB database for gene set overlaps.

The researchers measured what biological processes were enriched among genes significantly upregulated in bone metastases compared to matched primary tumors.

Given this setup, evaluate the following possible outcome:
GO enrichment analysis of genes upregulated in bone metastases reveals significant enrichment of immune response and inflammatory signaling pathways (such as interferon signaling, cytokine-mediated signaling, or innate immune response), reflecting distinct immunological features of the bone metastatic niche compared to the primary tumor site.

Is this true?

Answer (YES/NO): NO